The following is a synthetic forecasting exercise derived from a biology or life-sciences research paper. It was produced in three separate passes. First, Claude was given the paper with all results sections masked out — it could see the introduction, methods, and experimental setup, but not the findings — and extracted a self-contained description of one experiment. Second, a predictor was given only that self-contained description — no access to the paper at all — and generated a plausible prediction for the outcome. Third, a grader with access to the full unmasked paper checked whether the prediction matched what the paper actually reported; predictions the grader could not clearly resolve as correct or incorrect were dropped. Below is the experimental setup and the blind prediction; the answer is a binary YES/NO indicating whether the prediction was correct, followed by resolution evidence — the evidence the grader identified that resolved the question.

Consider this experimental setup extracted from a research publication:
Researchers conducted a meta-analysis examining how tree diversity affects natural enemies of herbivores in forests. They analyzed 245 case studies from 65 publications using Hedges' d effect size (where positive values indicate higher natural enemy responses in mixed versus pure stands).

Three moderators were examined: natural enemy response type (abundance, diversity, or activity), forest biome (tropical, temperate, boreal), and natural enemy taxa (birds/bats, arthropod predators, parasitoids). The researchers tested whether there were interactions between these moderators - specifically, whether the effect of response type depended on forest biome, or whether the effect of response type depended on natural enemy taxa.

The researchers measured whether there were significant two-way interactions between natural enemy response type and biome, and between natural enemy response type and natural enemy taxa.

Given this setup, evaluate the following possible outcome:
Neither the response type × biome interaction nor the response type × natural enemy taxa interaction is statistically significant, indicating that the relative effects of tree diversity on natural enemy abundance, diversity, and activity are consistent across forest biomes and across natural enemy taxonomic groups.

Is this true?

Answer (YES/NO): YES